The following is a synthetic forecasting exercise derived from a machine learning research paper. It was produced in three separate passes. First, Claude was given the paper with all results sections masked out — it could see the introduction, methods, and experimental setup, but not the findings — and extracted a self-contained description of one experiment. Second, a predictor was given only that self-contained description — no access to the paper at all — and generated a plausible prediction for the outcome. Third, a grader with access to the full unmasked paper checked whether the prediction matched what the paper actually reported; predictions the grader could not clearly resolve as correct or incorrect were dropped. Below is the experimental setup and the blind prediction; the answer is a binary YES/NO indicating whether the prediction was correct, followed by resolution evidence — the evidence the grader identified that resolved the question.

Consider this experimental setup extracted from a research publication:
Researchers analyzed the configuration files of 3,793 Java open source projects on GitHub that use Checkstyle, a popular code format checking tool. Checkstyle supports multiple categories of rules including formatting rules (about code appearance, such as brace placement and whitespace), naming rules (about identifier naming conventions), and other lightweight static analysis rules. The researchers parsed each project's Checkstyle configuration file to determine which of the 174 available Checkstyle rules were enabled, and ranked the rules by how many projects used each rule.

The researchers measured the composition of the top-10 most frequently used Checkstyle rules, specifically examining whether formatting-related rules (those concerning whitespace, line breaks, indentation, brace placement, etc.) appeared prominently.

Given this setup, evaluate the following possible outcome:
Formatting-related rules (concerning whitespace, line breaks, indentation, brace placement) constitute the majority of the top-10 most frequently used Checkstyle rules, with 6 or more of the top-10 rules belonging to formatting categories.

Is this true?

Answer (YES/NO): NO